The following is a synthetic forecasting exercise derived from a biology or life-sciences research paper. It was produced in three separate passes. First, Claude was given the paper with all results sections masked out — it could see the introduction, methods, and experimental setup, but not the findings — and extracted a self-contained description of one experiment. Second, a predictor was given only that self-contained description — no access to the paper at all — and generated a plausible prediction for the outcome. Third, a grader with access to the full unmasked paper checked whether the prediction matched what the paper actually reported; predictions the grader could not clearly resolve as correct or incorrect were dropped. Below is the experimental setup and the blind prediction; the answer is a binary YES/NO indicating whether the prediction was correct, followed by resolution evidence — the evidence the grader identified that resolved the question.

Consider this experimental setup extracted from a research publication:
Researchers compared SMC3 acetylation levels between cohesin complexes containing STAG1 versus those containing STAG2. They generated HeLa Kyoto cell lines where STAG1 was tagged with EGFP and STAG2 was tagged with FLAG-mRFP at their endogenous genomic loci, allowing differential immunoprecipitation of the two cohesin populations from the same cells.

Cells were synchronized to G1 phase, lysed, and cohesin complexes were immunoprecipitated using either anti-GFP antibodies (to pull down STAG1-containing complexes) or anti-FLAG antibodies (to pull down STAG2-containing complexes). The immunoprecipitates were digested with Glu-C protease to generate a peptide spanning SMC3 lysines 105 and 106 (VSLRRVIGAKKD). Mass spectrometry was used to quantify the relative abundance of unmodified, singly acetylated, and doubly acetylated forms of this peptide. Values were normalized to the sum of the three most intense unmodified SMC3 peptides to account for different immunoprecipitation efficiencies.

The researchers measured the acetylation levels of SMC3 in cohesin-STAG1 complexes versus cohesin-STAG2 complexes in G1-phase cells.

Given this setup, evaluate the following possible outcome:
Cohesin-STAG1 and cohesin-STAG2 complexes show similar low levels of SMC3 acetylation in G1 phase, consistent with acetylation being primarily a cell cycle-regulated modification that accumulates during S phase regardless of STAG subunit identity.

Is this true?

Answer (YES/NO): NO